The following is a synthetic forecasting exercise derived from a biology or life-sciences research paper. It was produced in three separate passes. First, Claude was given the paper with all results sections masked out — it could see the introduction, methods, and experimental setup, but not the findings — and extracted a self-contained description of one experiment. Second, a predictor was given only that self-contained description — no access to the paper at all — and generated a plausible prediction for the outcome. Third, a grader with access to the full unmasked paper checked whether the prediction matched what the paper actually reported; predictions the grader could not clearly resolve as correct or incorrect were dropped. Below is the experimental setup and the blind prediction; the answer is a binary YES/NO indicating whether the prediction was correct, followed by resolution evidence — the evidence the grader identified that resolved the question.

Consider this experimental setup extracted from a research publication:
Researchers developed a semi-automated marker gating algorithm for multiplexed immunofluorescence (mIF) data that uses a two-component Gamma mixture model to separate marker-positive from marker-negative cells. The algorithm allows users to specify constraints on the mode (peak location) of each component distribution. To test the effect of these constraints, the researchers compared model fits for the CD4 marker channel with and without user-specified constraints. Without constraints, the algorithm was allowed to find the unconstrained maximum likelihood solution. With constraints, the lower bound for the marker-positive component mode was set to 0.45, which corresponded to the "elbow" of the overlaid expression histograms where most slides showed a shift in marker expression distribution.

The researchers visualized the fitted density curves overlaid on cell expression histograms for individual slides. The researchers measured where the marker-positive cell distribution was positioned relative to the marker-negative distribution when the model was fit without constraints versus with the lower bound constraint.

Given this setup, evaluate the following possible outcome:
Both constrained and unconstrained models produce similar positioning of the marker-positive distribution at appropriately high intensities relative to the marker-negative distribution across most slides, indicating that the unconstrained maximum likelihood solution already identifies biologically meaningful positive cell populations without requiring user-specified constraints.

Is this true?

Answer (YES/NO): NO